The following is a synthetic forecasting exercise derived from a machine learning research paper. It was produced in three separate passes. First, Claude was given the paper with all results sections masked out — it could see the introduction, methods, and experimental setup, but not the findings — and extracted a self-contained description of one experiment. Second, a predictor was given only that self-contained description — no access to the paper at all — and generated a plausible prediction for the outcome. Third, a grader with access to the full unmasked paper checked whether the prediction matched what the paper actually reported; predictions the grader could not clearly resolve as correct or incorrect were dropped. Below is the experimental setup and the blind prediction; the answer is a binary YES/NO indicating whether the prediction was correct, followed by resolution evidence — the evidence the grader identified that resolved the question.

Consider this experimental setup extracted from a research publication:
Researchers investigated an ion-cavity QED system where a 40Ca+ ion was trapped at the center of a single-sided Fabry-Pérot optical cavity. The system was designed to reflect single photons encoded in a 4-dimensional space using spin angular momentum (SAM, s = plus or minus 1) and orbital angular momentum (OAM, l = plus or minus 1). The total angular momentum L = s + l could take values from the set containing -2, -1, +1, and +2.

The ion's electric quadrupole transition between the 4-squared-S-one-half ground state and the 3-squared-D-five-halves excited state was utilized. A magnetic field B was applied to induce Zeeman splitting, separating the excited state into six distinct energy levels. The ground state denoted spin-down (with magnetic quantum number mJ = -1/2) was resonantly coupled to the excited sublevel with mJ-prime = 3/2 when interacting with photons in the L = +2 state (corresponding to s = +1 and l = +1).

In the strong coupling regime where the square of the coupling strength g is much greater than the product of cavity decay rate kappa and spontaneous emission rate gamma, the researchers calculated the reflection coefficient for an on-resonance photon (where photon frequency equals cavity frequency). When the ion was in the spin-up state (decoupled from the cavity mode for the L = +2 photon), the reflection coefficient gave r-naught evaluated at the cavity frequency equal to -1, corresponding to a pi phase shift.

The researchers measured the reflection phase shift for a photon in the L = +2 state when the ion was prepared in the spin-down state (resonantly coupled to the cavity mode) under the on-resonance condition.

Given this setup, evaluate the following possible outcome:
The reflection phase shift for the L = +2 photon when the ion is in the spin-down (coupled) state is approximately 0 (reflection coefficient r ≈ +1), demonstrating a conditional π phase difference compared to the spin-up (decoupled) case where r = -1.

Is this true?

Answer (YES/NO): YES